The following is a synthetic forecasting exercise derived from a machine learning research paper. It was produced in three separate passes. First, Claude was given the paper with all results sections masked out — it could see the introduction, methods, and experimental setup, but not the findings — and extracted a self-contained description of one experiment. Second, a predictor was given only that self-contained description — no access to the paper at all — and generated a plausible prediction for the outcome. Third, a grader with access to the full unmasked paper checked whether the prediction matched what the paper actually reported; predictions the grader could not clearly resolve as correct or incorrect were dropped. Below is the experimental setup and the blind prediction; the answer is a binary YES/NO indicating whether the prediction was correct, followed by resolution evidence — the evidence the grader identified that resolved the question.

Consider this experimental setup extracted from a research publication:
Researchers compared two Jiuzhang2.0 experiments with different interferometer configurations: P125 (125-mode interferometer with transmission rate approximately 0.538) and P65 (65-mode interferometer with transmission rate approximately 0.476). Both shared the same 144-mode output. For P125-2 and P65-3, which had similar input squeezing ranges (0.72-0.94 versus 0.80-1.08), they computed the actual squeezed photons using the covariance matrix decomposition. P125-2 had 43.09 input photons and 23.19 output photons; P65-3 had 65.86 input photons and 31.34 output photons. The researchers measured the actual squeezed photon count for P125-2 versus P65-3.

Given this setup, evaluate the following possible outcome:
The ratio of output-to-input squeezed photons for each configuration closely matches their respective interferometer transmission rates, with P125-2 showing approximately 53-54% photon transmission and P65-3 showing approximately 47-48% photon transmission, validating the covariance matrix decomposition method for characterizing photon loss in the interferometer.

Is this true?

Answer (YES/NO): NO